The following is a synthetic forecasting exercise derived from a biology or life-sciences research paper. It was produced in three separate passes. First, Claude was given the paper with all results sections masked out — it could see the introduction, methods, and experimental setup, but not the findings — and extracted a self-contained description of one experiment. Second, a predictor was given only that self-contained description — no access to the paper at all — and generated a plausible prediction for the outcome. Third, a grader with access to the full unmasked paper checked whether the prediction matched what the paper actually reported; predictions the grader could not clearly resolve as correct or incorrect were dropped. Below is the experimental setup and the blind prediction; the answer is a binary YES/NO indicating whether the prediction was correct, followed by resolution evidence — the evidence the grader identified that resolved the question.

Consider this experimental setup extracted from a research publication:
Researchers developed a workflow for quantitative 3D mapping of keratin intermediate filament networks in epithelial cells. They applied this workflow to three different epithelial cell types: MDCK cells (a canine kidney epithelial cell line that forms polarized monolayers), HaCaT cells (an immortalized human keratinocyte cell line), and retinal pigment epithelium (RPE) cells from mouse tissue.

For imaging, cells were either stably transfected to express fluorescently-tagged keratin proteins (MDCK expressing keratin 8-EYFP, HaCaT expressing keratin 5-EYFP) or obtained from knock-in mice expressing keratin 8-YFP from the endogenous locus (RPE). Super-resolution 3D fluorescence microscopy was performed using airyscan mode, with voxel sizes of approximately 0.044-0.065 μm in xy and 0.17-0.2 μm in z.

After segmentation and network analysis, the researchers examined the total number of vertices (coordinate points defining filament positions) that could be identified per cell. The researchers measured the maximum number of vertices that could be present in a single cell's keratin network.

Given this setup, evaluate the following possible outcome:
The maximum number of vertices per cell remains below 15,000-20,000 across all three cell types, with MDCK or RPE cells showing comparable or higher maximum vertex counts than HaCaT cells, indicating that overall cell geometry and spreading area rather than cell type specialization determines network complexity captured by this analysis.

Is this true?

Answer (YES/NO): NO